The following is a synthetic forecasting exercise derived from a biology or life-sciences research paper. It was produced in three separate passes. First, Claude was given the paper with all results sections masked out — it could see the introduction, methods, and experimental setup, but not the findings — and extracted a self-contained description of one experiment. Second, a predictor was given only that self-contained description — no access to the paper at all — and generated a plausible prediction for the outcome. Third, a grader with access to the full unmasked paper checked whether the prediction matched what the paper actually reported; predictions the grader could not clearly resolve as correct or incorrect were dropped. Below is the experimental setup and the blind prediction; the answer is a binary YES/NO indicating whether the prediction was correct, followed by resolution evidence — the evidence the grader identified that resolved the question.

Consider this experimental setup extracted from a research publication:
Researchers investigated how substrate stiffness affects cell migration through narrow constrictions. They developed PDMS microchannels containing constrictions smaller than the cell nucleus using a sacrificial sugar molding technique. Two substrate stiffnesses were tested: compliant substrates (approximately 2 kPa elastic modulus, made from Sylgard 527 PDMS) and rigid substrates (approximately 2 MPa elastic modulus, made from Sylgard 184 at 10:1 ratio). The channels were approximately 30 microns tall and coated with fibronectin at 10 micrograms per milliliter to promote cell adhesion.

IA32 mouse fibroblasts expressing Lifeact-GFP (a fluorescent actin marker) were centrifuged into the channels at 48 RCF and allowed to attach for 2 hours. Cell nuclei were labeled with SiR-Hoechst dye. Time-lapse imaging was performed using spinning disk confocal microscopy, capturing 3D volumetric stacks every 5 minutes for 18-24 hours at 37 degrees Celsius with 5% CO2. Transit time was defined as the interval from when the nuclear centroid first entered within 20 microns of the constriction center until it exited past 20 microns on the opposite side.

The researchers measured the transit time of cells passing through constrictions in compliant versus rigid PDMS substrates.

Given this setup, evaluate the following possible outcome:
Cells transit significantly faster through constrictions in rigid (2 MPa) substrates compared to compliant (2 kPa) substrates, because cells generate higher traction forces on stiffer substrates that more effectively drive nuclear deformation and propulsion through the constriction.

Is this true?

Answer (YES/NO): YES